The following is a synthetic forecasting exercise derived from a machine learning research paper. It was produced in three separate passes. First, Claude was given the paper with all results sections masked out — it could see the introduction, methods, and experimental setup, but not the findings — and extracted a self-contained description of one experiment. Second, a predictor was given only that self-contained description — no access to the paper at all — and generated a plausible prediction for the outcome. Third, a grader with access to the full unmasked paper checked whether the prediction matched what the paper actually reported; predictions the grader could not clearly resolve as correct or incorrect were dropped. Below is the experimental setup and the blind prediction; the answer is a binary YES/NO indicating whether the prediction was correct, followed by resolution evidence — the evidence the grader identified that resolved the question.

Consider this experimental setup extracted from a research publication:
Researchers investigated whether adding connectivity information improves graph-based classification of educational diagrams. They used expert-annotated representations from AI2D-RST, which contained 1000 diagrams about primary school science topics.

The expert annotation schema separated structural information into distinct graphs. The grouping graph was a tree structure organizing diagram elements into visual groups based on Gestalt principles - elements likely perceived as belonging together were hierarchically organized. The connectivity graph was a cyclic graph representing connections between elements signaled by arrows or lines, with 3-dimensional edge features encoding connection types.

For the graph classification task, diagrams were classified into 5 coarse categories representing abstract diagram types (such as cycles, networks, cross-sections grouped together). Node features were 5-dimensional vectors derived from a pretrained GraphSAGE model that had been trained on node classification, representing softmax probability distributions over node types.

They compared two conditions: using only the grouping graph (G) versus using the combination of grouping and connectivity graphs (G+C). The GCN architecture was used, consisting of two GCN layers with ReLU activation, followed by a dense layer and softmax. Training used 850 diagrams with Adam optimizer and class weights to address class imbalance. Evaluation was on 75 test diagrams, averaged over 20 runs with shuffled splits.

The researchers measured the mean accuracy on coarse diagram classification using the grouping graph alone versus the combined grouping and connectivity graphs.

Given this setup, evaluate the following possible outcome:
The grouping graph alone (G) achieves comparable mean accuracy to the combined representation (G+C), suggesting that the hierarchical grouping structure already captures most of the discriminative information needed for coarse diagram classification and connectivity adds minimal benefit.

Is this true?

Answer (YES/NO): YES